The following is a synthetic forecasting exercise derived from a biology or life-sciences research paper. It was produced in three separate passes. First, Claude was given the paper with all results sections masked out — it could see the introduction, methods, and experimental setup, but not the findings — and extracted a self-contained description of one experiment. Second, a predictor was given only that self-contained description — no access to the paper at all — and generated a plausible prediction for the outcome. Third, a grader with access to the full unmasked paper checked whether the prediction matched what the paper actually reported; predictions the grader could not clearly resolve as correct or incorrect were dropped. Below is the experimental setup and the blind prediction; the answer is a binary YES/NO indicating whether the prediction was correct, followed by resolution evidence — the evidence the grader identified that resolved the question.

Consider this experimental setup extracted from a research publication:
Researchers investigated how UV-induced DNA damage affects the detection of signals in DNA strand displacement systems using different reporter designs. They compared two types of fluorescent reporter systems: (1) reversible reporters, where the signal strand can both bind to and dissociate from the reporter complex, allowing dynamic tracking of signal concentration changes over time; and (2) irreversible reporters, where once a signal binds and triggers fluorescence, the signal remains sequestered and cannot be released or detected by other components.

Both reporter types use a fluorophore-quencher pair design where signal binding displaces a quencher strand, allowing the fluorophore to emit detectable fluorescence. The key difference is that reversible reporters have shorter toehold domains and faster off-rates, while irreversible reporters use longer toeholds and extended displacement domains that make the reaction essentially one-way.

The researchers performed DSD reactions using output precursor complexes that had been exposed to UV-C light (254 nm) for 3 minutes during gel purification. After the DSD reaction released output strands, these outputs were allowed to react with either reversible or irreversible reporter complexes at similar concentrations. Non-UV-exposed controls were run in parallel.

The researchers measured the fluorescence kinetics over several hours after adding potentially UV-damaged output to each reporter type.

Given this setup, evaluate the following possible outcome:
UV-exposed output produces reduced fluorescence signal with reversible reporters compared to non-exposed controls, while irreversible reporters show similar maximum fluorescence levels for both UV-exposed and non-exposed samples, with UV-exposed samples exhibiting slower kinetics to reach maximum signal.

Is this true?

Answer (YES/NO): NO